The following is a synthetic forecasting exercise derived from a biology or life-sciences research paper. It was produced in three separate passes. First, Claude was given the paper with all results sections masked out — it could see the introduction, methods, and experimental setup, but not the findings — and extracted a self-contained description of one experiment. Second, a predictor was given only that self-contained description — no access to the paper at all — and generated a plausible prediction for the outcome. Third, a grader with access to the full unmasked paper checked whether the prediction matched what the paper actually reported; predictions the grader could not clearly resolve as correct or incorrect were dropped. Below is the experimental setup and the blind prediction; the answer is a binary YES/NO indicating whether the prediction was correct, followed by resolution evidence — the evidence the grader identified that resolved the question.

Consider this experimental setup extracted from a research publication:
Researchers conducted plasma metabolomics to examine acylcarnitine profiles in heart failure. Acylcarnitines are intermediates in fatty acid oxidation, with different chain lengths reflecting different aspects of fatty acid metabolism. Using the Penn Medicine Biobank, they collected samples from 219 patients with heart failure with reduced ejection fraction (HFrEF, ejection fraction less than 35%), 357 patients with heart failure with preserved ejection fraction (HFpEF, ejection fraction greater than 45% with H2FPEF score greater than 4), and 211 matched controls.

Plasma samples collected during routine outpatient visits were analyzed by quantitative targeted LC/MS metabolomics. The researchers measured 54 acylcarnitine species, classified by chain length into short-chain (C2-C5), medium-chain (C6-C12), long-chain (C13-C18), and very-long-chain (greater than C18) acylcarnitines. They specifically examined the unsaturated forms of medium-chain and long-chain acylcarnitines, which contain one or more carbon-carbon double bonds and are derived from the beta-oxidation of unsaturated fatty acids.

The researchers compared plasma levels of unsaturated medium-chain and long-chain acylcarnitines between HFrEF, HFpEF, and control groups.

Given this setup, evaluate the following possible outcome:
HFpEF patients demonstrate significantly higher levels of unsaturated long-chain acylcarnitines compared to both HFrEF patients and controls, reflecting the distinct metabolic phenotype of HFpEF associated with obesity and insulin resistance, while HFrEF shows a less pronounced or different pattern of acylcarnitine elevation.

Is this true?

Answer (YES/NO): NO